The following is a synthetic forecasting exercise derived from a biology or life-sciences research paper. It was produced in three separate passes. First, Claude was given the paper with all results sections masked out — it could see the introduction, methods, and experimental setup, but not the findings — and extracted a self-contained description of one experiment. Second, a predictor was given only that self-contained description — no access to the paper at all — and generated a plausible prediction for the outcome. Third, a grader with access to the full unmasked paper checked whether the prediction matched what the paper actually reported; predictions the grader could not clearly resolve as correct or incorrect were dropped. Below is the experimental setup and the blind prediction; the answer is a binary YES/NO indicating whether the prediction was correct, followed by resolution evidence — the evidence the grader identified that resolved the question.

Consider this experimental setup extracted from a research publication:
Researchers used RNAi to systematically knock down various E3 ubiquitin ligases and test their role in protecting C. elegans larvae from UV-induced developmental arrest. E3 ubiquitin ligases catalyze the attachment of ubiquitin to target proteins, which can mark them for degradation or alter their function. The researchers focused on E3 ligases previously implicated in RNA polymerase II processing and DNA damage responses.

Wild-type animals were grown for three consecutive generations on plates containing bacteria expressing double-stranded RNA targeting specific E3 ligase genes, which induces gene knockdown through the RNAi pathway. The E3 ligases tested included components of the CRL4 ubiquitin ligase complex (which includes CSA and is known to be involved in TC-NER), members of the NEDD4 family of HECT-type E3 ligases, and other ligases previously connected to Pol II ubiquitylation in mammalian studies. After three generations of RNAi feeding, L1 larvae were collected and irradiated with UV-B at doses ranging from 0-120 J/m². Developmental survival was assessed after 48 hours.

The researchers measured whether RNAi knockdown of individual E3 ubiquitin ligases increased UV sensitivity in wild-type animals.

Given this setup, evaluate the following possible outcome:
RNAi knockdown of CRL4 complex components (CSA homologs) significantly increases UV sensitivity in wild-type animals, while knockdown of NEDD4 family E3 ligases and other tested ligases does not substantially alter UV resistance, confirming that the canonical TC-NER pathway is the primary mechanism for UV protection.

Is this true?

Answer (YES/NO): NO